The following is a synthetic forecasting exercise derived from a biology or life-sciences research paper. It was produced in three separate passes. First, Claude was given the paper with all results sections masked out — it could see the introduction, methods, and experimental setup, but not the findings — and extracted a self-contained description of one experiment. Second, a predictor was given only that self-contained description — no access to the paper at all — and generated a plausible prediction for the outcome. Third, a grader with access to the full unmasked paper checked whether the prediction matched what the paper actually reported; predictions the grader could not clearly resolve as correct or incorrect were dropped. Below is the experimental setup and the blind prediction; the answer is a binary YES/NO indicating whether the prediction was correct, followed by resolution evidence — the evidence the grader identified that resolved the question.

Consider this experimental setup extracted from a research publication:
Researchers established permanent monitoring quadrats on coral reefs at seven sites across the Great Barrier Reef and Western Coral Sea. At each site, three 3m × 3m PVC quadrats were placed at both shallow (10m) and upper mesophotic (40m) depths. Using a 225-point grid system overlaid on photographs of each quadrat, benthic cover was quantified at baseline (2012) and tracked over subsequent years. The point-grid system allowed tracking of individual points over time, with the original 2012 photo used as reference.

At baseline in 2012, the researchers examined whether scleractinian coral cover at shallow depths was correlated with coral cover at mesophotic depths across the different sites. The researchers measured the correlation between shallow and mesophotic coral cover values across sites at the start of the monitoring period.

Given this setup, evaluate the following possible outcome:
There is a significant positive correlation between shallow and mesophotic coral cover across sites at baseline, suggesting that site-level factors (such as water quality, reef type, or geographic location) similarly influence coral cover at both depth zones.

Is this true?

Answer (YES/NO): YES